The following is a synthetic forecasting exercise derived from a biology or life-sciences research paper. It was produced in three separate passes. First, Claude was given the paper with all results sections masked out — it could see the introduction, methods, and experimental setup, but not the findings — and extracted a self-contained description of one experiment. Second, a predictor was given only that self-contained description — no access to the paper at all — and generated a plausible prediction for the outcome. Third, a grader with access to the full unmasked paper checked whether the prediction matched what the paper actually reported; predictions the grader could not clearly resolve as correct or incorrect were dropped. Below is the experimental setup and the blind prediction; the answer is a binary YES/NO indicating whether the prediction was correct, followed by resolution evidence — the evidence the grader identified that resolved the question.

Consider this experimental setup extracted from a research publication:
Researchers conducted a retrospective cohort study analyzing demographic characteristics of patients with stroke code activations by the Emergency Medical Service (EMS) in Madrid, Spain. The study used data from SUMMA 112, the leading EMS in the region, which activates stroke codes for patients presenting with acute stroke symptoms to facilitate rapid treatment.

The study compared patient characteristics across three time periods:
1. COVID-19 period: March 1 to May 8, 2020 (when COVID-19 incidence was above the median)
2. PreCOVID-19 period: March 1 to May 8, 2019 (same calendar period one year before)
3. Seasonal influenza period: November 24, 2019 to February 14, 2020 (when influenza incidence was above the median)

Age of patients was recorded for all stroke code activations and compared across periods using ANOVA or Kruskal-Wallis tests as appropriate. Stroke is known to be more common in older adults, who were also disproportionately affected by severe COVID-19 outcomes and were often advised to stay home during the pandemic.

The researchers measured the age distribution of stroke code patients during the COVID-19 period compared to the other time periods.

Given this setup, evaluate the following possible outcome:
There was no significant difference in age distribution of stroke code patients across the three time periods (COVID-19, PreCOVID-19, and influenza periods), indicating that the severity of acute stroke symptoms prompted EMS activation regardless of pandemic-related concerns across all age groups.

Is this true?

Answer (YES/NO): NO